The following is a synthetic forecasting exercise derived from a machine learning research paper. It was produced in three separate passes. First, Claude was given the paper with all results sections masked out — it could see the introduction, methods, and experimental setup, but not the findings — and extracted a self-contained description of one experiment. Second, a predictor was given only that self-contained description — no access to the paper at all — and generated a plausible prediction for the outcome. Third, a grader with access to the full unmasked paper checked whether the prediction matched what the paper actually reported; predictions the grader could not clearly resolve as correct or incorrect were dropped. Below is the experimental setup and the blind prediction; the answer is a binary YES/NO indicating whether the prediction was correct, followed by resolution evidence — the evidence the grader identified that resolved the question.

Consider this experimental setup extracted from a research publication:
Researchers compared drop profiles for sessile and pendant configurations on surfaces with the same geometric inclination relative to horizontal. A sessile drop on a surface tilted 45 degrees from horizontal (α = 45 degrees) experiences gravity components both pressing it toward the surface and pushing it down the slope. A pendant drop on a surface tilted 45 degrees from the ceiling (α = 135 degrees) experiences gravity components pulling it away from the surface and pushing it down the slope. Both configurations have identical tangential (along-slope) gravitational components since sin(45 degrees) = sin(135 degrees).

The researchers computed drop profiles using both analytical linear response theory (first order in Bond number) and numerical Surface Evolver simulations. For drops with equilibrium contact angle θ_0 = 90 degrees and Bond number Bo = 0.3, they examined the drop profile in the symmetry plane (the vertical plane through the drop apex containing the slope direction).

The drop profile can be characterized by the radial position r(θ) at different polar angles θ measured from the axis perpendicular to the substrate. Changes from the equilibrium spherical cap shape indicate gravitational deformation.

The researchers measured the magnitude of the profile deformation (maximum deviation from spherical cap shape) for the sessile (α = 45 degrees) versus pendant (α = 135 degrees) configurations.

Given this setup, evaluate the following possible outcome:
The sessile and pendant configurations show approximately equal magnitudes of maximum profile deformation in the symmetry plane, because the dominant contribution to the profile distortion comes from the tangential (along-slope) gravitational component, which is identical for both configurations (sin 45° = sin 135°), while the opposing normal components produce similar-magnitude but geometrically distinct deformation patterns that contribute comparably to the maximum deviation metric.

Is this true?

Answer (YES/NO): NO